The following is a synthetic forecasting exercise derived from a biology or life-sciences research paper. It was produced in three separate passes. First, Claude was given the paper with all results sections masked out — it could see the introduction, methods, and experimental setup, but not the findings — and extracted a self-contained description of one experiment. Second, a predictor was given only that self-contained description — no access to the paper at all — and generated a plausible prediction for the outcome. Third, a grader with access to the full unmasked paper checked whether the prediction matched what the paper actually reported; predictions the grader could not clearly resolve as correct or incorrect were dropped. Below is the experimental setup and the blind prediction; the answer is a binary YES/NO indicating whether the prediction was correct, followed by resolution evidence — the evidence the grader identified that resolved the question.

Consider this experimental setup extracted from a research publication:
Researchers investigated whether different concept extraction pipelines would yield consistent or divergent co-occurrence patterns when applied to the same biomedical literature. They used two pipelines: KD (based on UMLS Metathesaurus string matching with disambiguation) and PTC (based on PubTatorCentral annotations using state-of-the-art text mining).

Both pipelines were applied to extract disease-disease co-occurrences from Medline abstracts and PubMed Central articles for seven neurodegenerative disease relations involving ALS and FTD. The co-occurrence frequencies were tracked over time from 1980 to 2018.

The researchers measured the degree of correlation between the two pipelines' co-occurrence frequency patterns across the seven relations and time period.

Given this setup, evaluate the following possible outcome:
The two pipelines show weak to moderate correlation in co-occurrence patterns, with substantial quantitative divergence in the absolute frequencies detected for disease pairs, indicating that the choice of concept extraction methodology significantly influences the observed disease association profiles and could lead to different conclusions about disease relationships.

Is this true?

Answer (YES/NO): YES